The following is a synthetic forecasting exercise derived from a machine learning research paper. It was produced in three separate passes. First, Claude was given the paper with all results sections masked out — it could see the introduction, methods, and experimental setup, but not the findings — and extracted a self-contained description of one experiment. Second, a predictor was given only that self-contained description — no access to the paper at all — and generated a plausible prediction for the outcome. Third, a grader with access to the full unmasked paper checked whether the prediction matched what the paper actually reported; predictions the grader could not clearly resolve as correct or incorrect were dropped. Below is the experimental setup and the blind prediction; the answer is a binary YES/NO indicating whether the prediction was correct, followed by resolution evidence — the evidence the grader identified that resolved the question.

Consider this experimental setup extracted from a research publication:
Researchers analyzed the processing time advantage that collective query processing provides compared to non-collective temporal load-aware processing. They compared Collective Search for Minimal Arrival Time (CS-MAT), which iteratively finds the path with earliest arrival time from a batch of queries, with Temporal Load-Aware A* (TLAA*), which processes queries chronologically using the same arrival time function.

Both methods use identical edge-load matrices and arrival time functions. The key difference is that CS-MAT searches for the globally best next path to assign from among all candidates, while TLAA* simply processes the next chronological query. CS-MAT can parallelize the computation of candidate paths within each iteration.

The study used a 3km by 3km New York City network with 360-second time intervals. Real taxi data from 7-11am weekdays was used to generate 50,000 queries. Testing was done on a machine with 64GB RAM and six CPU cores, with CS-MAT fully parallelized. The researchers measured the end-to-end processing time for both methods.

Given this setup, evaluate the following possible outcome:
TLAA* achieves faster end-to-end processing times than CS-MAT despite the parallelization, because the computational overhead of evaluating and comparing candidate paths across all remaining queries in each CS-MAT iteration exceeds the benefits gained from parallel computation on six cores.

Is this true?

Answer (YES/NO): NO